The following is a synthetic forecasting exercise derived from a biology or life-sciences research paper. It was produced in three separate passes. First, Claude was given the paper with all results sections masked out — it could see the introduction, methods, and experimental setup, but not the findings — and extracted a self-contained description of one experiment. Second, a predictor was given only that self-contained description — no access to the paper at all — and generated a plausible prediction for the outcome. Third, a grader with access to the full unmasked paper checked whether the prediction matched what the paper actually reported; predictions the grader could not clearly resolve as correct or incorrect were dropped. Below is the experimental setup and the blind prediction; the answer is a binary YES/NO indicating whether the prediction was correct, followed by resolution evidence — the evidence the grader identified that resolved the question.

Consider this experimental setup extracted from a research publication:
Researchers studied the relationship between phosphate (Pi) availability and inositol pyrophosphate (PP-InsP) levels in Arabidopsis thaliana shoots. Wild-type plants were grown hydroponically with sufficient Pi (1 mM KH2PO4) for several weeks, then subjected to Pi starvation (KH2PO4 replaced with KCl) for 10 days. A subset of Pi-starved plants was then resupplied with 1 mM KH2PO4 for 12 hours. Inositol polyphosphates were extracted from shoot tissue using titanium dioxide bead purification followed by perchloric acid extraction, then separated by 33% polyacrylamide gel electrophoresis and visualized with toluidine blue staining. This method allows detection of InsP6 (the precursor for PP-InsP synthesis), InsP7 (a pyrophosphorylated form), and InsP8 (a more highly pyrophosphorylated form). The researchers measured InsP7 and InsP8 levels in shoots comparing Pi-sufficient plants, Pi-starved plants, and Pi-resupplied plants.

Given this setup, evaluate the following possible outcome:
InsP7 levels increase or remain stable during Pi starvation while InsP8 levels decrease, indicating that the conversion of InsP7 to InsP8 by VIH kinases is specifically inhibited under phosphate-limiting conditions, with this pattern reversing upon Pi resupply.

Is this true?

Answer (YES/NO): NO